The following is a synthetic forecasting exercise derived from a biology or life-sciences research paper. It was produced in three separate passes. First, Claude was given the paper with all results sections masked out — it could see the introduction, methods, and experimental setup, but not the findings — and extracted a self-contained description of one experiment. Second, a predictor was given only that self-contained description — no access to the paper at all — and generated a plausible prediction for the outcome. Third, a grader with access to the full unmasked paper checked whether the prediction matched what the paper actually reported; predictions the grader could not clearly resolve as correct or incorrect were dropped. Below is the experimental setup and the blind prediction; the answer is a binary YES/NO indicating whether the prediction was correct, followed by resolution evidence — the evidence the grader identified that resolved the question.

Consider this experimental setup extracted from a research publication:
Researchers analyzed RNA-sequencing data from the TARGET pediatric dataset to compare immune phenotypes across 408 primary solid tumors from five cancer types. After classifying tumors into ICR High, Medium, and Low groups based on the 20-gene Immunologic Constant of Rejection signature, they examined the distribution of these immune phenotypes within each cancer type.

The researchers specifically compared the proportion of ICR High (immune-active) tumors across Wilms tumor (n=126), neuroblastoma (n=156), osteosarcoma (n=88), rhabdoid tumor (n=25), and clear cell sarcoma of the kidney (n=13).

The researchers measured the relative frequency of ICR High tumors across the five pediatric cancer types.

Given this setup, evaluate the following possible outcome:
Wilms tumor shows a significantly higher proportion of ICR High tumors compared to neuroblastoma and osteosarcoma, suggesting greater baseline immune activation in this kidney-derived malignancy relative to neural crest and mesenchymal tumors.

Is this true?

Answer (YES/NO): NO